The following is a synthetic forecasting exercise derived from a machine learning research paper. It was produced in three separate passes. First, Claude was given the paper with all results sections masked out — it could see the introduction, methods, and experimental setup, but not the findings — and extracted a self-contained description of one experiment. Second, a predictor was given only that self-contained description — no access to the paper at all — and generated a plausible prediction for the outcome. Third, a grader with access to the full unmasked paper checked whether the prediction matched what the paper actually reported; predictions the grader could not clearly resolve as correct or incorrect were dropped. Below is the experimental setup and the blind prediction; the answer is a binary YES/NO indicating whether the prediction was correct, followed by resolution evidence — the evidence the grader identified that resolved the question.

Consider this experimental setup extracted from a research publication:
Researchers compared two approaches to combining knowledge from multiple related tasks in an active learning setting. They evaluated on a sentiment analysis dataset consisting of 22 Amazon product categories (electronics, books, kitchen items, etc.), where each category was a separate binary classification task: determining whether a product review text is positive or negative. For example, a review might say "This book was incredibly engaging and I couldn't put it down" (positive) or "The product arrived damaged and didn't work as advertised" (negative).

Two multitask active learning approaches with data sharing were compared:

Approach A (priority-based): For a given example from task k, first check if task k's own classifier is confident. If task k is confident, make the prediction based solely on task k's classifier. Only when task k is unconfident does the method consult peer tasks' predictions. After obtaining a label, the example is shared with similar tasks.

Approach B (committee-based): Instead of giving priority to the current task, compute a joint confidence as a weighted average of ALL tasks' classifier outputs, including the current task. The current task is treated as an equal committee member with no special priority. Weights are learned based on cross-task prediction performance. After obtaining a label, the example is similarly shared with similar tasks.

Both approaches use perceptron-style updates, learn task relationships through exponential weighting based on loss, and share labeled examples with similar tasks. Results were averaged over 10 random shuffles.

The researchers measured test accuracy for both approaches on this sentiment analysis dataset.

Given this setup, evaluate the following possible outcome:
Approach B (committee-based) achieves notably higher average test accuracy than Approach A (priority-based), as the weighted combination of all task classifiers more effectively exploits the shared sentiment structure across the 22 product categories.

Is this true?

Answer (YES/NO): NO